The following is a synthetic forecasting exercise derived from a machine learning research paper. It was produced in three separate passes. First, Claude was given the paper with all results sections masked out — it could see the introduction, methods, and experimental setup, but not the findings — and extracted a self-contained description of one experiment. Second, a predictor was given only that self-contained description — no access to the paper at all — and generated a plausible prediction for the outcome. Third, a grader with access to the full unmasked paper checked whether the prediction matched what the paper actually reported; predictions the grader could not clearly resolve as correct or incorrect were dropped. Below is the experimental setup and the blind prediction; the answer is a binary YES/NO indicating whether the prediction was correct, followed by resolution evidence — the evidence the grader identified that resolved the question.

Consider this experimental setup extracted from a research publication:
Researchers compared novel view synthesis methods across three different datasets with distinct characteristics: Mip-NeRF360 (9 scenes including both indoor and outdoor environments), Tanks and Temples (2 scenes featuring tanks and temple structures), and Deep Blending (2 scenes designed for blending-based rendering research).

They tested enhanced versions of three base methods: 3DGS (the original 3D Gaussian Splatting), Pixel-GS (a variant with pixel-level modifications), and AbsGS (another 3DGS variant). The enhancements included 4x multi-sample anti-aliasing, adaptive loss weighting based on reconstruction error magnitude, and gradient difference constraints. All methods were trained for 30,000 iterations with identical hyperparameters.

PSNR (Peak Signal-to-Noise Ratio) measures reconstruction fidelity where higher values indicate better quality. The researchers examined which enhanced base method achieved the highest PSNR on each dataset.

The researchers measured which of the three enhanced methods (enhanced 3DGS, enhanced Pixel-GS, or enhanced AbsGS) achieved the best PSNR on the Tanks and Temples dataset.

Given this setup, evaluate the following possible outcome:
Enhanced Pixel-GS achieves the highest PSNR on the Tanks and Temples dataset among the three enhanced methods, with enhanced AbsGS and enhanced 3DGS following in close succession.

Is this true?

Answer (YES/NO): NO